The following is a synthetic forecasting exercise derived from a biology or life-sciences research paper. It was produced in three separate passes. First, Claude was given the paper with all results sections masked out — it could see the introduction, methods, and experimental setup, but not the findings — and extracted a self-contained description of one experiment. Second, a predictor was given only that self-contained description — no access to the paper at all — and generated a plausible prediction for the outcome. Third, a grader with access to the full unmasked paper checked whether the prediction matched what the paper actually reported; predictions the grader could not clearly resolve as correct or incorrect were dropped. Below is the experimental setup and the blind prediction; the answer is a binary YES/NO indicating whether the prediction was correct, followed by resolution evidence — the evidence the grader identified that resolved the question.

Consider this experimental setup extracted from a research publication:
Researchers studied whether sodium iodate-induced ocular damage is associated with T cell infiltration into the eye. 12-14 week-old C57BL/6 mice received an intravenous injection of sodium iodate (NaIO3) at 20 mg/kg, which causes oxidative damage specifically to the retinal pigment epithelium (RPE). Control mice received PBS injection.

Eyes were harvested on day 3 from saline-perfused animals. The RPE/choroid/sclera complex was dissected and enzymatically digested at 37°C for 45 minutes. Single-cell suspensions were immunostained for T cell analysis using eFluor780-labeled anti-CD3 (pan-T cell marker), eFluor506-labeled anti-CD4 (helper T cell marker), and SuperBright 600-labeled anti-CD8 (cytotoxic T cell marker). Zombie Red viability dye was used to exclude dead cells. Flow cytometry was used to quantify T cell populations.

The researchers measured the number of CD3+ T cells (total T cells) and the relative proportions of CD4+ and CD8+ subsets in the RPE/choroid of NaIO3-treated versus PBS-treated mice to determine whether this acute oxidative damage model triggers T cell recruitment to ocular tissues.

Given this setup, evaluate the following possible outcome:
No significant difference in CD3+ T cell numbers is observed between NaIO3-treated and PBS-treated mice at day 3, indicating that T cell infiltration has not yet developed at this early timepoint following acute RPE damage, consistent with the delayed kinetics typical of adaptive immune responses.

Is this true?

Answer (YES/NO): NO